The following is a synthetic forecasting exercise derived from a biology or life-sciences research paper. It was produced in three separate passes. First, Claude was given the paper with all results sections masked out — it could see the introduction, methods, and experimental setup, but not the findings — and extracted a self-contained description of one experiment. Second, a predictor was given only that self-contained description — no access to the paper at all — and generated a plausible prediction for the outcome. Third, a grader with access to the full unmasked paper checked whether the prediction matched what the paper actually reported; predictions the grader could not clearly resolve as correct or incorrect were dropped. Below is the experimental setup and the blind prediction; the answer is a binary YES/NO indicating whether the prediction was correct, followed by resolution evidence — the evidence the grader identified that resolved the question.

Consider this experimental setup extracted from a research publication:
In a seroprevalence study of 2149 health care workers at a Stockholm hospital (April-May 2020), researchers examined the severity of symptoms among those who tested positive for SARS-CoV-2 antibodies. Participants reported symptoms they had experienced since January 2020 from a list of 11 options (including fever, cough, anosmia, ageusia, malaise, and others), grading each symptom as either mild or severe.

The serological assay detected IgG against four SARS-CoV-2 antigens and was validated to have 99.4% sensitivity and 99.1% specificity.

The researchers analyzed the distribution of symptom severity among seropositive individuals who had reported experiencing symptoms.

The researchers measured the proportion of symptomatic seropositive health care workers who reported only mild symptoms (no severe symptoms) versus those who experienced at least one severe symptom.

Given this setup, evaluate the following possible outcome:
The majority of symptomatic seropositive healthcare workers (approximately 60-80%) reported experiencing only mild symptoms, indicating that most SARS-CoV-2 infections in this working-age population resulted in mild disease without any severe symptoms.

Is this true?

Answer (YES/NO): NO